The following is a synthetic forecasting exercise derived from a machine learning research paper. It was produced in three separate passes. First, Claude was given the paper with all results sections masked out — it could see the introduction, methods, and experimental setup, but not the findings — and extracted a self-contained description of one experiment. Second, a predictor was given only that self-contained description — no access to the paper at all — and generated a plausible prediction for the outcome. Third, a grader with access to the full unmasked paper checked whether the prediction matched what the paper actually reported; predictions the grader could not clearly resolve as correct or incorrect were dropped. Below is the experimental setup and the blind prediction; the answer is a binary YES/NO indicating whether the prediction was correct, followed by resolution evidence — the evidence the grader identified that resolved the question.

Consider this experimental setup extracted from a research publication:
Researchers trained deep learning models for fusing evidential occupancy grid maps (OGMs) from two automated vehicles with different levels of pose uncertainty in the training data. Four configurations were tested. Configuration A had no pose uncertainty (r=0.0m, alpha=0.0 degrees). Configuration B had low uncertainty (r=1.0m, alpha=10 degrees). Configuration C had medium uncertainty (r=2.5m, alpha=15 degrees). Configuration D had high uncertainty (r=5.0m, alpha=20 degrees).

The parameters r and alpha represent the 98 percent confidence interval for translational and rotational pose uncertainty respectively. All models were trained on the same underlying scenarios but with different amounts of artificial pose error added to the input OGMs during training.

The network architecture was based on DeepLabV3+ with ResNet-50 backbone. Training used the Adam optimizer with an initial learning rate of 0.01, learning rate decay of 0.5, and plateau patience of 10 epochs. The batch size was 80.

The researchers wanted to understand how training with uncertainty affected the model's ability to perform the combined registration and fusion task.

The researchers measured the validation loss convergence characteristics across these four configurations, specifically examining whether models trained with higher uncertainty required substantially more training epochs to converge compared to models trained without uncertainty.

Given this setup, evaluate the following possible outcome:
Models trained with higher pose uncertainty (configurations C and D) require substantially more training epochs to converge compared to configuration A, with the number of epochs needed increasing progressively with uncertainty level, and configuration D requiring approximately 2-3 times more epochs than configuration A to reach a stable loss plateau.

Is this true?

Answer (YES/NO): NO